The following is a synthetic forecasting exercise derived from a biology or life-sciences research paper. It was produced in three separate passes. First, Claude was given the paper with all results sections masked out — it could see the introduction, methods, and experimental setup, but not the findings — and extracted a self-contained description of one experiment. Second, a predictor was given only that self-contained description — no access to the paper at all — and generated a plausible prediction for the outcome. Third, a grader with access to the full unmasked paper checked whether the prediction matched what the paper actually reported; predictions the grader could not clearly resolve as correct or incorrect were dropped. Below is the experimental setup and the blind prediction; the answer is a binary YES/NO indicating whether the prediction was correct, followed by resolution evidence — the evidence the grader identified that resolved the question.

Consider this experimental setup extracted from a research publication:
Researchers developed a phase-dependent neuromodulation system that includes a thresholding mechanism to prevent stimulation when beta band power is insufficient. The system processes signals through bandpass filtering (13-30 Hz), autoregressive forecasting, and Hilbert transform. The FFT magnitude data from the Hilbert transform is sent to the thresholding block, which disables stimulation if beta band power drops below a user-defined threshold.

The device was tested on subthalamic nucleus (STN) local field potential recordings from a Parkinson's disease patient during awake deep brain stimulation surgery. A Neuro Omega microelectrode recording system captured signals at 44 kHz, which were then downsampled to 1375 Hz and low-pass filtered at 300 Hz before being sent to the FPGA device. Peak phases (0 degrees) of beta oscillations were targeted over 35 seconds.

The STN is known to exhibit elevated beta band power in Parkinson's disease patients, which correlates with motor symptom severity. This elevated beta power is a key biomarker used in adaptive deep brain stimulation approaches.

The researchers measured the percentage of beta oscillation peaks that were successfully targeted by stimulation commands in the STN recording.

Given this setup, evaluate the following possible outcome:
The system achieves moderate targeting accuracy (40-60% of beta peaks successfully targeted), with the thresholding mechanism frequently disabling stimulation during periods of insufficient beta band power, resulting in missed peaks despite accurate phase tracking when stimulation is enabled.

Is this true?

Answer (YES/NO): NO